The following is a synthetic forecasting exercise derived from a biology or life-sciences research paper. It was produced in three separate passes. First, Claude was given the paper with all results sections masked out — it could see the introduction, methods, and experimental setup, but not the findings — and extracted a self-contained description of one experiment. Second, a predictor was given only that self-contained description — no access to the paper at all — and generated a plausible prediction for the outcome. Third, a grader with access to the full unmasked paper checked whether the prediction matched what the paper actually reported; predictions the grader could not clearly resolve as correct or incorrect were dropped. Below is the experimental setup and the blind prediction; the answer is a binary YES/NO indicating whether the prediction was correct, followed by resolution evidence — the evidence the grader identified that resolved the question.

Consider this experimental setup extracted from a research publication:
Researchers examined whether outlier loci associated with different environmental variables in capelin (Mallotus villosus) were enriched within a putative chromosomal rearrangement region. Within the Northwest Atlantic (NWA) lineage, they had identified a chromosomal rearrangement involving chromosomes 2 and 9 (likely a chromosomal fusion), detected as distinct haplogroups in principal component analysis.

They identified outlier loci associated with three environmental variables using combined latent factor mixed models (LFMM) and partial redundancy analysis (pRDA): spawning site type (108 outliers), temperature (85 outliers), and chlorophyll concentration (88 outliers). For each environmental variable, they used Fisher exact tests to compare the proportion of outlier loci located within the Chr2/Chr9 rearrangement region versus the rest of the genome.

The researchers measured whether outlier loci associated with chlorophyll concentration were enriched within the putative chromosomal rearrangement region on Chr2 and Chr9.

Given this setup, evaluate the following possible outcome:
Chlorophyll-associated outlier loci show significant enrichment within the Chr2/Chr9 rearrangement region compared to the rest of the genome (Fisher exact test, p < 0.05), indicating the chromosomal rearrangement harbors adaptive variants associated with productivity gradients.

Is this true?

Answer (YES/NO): NO